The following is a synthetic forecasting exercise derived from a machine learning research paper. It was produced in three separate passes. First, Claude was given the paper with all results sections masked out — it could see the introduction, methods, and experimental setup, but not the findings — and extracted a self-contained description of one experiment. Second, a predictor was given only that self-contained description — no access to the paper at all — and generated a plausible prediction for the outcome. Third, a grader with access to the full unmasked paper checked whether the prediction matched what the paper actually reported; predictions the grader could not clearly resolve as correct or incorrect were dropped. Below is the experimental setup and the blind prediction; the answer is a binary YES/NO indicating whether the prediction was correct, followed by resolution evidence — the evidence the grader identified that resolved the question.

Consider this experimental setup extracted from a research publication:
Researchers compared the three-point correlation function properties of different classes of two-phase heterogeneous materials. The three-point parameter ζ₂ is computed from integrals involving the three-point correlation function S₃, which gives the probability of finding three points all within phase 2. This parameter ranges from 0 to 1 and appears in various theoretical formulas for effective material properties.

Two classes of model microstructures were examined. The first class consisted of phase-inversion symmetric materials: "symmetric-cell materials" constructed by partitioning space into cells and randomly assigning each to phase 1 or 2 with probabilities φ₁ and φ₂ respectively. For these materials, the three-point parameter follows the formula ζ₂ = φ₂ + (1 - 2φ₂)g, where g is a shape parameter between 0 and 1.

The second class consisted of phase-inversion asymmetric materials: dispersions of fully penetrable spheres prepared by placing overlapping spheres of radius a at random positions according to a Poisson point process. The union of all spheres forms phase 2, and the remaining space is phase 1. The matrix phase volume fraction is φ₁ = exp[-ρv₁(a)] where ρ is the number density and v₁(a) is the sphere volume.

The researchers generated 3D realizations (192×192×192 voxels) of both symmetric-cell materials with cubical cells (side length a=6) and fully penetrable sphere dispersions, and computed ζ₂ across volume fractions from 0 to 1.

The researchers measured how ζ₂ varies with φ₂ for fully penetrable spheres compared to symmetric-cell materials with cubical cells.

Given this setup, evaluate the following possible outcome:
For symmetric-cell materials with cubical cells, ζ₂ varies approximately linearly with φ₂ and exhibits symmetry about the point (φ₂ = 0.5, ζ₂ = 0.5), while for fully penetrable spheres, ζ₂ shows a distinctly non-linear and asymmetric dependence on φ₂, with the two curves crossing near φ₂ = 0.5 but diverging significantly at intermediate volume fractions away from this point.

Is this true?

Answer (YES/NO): NO